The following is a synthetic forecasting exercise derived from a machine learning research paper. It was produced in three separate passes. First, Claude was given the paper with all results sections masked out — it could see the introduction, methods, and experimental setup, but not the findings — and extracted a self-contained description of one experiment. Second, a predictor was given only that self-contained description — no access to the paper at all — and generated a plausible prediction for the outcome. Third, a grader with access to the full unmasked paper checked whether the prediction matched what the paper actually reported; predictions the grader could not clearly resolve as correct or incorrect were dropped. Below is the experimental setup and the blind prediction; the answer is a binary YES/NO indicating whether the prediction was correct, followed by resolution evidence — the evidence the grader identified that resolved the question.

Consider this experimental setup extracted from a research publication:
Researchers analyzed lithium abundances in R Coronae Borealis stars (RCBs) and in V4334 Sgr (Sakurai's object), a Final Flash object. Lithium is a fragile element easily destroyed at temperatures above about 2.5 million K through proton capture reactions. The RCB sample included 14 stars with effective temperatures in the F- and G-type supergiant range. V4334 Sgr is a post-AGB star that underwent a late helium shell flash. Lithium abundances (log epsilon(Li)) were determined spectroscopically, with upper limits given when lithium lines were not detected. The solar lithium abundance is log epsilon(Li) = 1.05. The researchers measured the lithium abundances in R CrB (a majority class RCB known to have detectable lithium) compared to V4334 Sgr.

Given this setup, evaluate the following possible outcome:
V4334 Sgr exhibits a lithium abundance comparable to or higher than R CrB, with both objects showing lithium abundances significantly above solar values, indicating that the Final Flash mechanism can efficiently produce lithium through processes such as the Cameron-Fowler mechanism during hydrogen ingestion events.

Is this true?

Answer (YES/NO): YES